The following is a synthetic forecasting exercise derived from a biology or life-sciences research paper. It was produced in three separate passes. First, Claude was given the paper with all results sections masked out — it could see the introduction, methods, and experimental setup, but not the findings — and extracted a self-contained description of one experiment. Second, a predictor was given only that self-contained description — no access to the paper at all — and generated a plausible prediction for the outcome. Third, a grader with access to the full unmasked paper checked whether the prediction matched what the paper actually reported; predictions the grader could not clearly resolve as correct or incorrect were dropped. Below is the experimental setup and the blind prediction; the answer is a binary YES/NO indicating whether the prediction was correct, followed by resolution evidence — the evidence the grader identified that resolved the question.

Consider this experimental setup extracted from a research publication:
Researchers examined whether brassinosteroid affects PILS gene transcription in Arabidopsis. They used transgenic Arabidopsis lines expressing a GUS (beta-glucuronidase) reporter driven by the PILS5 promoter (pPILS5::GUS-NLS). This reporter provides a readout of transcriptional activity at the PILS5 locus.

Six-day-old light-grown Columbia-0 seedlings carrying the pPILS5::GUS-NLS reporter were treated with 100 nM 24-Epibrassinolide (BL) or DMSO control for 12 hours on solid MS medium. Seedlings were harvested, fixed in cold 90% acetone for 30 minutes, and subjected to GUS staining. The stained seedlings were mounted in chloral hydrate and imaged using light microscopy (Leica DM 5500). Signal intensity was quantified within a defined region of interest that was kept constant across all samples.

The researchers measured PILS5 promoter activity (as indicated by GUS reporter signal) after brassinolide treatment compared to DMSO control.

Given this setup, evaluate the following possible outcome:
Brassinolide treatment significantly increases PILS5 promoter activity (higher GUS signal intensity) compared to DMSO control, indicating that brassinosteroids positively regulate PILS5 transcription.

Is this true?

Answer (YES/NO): NO